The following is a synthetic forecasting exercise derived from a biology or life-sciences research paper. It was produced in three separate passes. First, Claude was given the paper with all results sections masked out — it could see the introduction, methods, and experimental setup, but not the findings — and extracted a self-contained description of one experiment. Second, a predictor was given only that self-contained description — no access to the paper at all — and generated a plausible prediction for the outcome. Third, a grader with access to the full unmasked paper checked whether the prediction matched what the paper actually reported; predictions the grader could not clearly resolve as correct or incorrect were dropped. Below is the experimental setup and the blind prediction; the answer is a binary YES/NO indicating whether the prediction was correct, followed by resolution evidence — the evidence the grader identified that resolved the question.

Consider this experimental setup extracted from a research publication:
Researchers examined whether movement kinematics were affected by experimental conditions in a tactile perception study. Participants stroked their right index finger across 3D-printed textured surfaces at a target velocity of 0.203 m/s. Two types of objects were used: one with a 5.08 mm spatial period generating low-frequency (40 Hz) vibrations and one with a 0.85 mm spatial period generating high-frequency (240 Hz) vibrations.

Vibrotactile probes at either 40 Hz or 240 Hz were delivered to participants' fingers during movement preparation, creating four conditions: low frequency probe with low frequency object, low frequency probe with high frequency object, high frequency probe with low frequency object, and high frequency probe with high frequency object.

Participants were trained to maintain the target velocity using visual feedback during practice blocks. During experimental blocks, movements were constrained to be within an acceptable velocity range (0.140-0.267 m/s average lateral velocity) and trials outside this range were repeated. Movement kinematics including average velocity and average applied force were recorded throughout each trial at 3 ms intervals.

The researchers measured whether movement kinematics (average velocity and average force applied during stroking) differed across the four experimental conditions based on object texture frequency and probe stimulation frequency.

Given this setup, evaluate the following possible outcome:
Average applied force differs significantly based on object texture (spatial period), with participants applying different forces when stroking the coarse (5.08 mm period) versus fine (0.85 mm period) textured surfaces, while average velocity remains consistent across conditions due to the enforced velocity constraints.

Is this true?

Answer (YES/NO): NO